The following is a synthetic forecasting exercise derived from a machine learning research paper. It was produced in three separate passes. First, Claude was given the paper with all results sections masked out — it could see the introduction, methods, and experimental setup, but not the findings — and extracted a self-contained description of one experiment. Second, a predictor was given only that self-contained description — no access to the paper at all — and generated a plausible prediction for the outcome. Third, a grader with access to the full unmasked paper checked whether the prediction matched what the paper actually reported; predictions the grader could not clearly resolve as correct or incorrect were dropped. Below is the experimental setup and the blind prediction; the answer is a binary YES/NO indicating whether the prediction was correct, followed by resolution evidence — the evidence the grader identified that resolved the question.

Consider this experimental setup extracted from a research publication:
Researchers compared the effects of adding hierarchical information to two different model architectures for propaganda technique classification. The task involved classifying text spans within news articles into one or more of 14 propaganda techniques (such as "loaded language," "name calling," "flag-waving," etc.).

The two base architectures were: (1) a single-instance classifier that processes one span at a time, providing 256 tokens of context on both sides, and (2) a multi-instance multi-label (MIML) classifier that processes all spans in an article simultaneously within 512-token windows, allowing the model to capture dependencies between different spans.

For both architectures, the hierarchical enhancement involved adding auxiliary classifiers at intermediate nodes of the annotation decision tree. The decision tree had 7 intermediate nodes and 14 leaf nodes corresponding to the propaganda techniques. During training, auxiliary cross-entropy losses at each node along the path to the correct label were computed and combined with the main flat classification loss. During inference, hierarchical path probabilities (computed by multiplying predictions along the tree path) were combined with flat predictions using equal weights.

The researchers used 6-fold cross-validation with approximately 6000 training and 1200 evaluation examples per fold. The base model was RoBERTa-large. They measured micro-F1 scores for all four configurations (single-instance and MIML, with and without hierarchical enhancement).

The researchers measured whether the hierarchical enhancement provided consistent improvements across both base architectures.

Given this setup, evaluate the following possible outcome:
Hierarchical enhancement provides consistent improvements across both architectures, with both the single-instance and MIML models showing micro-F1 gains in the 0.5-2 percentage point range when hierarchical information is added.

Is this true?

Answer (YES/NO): NO